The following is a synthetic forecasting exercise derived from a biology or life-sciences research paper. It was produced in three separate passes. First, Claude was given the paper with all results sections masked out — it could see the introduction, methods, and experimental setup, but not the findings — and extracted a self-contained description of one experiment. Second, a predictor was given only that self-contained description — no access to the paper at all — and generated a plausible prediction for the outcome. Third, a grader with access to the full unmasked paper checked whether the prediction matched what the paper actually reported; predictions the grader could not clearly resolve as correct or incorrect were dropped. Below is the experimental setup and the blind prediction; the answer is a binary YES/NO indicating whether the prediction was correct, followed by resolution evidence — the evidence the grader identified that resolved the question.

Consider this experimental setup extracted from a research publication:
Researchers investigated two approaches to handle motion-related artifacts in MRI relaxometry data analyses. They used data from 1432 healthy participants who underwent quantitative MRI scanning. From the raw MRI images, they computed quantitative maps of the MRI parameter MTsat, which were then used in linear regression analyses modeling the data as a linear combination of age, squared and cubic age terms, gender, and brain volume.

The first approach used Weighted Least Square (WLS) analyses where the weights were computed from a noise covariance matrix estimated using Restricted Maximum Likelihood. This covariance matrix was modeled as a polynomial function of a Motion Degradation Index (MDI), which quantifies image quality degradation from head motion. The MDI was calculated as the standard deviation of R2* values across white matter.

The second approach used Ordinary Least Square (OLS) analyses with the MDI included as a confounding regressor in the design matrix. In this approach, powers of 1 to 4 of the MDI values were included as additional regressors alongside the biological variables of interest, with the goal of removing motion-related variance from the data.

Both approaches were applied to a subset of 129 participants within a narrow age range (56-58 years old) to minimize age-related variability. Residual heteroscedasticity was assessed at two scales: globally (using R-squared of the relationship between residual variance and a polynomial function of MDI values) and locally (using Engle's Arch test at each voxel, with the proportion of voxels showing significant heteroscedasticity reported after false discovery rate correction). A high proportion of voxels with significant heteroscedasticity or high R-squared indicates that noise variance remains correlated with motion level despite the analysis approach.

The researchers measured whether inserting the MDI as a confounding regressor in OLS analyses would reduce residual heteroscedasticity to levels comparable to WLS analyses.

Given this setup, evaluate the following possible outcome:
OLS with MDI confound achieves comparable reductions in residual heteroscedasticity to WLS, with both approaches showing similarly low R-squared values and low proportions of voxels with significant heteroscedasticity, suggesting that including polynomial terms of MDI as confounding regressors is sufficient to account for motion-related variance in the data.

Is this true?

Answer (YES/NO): NO